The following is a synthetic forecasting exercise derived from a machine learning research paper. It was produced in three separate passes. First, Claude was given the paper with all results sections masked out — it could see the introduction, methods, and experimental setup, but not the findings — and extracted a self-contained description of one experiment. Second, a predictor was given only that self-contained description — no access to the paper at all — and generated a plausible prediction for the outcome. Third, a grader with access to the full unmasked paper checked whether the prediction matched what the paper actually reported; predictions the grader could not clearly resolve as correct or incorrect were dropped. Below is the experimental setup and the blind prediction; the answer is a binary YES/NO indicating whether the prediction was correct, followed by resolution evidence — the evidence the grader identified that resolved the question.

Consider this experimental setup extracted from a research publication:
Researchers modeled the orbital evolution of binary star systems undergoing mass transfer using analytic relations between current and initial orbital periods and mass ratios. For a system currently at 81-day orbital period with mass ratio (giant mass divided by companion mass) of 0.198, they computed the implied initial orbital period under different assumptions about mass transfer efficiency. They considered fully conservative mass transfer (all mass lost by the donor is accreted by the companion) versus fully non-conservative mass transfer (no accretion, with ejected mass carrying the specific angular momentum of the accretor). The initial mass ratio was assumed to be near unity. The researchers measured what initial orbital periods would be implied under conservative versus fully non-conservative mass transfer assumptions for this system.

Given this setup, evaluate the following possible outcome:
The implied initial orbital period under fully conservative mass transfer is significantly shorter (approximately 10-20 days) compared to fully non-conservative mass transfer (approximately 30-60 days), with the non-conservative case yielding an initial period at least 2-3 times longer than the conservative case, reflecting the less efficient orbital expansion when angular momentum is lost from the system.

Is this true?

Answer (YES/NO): NO